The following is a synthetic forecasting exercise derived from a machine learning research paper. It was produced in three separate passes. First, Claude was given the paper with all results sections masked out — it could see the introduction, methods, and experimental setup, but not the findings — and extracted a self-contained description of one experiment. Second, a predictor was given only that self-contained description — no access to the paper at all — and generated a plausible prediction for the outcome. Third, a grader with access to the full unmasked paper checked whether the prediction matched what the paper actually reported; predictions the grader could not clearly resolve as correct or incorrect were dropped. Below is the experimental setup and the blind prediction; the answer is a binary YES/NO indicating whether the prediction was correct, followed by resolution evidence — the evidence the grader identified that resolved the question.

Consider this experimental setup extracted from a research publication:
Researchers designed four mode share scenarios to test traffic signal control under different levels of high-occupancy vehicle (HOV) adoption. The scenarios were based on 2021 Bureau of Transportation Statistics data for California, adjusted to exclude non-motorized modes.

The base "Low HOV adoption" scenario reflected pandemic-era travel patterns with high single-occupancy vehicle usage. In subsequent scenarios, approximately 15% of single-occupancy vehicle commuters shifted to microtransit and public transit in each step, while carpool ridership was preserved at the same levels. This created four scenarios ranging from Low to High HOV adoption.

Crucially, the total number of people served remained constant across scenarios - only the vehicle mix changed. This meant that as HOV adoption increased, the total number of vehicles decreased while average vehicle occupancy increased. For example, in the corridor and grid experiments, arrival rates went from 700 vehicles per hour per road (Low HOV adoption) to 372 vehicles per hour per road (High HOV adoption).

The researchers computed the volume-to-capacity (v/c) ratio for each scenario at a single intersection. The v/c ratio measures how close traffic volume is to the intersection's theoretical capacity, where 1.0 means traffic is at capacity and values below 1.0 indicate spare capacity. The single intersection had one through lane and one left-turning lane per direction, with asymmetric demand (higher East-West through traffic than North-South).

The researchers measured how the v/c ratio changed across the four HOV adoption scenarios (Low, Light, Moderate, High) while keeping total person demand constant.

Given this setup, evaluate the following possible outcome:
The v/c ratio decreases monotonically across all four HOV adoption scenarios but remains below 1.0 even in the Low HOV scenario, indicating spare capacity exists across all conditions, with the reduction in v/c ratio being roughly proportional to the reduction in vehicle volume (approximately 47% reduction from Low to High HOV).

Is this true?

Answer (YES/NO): YES